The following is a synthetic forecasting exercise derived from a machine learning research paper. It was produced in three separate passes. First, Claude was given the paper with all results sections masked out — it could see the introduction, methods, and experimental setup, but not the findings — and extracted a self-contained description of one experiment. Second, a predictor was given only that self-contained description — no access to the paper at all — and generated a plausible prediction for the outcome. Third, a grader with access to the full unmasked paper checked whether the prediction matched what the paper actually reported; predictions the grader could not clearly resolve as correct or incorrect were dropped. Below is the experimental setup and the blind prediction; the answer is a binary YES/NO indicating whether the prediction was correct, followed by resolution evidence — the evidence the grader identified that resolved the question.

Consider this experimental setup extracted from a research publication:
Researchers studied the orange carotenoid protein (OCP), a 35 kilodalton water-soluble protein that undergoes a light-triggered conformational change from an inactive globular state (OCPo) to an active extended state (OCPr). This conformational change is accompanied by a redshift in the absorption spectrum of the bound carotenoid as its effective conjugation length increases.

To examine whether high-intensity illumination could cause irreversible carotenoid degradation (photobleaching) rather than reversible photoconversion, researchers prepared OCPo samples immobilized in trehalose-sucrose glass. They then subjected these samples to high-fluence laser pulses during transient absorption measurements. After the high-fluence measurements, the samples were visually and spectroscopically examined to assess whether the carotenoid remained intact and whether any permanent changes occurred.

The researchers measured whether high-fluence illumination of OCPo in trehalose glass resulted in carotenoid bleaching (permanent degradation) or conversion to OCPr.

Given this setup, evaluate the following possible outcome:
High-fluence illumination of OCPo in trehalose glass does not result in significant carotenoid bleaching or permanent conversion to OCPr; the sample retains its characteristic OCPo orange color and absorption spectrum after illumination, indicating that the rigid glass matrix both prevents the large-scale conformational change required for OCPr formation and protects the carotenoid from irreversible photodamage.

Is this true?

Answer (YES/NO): NO